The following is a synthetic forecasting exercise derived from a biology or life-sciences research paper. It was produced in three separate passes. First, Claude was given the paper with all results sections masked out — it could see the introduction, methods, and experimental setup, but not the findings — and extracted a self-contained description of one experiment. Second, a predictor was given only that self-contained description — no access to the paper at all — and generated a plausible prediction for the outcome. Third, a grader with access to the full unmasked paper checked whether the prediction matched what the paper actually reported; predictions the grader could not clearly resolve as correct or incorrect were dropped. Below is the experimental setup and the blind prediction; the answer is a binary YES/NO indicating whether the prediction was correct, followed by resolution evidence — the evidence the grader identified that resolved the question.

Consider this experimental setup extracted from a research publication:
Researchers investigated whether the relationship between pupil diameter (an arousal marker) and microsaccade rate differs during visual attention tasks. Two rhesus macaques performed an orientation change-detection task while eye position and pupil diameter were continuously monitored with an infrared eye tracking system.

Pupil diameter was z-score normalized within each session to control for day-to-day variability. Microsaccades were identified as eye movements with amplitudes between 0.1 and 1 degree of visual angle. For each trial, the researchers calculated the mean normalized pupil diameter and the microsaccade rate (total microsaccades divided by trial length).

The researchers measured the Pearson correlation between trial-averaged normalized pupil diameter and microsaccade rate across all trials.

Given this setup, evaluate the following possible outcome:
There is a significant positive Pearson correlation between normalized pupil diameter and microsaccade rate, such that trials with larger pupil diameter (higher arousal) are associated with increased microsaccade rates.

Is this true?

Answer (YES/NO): NO